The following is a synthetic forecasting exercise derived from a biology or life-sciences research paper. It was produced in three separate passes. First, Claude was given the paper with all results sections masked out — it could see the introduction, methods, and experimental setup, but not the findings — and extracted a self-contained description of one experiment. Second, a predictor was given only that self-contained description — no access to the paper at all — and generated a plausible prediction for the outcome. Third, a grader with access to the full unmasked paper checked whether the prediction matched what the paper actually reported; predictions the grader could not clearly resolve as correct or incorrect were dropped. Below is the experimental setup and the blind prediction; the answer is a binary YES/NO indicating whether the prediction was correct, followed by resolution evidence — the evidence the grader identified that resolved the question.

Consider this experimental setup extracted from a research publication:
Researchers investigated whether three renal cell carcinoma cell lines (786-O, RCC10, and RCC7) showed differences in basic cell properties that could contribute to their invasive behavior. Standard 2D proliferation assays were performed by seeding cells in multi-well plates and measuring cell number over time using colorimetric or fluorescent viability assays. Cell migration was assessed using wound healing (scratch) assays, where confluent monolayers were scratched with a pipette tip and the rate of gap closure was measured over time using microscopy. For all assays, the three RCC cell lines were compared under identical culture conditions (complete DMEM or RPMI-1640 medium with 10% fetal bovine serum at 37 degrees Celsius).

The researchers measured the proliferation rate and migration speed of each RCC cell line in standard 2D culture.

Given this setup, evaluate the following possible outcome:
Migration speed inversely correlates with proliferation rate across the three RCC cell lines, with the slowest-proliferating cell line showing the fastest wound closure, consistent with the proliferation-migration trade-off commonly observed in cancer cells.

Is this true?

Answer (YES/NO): NO